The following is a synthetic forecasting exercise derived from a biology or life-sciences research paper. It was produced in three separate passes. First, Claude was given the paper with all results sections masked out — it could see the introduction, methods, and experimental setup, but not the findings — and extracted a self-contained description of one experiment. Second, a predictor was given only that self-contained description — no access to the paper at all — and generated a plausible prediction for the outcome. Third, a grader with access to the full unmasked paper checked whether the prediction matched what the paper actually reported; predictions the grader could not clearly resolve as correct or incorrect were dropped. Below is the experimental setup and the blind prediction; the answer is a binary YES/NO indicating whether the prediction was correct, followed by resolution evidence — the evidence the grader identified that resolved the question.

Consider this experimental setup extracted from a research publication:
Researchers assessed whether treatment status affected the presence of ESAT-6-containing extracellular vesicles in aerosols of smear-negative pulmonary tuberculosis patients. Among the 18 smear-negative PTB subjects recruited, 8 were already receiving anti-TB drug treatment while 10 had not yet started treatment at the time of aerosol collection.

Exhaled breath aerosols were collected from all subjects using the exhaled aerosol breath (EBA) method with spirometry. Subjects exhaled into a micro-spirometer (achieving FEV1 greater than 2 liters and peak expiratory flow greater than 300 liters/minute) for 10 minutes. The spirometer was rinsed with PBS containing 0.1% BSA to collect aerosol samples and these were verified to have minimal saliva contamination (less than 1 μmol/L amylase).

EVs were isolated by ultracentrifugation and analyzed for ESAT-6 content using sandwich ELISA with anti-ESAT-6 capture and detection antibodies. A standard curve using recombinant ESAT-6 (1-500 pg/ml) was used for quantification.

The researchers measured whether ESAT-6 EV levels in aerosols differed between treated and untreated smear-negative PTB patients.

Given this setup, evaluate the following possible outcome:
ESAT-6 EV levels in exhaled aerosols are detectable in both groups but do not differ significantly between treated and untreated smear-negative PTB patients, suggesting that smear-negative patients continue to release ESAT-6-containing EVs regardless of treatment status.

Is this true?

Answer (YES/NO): NO